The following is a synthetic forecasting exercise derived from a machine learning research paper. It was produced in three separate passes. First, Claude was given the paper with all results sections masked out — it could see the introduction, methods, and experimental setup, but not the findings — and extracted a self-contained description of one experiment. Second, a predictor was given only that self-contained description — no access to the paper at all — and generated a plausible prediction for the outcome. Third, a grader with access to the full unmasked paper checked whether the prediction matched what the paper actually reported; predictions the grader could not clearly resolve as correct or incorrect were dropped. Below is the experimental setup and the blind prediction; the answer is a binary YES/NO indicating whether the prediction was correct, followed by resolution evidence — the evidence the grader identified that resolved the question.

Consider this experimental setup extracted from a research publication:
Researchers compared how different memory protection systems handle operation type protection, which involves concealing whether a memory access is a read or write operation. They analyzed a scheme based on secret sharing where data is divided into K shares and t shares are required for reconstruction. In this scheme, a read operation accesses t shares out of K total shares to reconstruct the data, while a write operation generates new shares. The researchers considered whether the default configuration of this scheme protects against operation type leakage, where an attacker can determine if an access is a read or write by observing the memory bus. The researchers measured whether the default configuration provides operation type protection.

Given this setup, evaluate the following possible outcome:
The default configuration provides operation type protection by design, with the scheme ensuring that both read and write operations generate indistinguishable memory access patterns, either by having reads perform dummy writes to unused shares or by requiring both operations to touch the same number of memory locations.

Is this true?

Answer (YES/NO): NO